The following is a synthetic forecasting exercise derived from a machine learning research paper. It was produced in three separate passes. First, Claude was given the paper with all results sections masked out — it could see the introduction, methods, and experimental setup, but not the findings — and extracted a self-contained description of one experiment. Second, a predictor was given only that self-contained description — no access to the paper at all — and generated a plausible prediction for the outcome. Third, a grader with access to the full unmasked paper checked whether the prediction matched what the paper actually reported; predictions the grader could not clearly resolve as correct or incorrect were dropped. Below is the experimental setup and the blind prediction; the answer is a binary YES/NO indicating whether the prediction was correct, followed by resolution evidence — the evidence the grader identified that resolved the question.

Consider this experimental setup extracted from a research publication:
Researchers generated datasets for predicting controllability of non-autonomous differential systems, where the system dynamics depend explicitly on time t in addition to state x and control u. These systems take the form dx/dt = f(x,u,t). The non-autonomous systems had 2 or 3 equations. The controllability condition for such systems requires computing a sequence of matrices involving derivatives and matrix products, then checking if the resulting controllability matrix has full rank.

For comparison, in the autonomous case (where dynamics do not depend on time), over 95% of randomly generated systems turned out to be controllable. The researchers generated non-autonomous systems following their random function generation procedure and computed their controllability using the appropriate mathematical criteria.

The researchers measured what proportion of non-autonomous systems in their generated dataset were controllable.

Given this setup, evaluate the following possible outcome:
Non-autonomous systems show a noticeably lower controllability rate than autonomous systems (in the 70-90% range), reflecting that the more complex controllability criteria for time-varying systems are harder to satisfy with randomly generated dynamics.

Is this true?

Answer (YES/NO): YES